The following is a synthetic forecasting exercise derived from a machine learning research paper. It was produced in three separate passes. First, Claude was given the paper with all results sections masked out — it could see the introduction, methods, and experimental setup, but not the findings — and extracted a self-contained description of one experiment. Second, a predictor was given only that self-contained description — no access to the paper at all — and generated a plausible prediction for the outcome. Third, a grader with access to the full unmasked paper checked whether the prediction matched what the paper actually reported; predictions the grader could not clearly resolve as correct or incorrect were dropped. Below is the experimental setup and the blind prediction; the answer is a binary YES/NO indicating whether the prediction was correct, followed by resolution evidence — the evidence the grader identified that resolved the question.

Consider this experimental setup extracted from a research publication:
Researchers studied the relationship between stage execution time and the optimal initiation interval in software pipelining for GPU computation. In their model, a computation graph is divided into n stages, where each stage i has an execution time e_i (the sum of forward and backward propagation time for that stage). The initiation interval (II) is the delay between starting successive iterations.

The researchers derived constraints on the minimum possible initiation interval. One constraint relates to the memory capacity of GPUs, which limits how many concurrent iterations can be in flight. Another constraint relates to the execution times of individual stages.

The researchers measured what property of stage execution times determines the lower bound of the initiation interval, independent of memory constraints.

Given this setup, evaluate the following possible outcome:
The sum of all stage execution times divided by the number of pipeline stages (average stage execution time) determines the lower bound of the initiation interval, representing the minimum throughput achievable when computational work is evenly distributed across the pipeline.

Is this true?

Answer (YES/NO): NO